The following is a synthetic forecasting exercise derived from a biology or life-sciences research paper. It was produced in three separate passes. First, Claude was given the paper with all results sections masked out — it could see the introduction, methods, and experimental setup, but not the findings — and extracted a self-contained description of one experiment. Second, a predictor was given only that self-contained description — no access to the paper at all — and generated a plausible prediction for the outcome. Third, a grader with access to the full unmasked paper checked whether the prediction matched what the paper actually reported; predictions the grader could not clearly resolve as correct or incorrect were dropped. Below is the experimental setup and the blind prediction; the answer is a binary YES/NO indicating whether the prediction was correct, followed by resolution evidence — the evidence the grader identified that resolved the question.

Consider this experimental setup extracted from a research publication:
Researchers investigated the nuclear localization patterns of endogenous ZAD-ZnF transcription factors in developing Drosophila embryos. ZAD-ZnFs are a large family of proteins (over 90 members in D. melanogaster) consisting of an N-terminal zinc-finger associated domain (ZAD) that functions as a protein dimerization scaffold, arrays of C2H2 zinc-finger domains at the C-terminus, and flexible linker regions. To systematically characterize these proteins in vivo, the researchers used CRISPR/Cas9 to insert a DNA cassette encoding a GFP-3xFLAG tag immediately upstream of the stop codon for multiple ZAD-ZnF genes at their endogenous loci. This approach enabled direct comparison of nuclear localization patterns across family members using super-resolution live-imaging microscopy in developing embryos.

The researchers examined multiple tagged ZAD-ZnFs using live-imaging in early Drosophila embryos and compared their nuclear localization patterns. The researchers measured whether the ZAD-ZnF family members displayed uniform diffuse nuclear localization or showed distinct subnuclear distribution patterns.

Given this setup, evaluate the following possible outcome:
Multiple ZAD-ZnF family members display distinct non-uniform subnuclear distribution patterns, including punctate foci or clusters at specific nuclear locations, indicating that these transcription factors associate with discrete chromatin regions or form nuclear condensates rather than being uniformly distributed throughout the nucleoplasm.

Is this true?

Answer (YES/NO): YES